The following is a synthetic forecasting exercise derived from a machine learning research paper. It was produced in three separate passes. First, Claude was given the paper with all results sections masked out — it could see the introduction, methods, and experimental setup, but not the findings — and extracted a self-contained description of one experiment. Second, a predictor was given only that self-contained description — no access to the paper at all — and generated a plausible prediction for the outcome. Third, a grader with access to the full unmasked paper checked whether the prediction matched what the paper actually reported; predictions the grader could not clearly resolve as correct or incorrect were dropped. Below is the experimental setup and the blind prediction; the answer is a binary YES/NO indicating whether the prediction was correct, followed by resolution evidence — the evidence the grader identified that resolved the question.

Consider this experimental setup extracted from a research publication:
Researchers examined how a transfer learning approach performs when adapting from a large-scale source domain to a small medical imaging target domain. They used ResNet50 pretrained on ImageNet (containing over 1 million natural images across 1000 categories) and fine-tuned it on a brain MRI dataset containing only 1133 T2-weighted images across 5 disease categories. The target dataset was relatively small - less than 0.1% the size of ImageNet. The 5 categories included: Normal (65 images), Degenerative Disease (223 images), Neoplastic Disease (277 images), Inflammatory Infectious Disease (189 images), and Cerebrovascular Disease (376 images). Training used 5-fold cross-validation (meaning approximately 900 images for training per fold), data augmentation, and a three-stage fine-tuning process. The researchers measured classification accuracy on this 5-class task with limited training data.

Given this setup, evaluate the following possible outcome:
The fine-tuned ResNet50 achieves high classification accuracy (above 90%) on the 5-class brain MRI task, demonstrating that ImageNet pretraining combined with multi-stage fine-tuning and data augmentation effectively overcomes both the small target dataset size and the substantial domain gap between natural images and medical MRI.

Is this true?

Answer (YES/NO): YES